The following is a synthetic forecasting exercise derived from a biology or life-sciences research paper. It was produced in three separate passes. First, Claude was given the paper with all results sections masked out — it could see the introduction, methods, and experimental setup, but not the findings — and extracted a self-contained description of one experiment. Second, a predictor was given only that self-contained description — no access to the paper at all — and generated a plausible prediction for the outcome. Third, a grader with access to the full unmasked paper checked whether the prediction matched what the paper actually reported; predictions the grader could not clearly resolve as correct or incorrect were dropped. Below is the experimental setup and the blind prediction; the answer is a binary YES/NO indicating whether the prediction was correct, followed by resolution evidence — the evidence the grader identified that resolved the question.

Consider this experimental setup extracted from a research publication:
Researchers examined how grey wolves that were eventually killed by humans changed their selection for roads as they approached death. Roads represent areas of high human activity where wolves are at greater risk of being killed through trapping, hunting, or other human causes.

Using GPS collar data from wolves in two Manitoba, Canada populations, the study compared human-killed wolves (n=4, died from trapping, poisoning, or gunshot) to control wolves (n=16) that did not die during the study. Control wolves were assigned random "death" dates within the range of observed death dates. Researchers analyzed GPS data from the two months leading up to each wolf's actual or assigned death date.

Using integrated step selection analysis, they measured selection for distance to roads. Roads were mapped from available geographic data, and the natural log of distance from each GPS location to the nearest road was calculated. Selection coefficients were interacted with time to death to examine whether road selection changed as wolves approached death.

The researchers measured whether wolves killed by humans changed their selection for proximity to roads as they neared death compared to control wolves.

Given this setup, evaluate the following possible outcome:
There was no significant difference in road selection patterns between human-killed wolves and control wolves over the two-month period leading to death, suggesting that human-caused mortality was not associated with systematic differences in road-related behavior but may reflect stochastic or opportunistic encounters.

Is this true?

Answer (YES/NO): NO